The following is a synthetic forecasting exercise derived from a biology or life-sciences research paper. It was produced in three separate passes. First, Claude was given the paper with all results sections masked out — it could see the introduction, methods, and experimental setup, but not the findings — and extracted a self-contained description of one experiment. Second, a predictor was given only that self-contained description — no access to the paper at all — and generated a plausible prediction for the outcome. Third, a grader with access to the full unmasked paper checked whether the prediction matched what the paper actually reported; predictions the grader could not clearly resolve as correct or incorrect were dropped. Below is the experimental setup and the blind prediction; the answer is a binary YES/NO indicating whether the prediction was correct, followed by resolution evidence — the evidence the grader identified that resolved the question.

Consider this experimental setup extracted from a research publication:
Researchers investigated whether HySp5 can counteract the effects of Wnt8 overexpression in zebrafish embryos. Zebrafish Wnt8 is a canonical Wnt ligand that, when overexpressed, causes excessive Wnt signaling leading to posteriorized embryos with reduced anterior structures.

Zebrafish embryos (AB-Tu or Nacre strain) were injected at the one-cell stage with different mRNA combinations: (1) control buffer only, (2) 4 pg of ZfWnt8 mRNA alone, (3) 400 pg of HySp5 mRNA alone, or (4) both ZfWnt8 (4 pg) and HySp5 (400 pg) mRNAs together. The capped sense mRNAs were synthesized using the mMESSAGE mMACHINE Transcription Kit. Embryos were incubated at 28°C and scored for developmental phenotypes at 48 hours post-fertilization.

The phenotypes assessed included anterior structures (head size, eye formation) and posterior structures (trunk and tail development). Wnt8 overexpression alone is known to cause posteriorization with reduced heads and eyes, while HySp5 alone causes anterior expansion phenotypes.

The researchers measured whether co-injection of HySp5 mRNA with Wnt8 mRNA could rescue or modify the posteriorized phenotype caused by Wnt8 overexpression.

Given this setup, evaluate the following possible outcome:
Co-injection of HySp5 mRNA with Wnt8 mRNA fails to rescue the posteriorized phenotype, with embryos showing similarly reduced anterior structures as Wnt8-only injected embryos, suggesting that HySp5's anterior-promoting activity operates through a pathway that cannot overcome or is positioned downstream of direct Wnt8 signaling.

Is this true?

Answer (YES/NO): NO